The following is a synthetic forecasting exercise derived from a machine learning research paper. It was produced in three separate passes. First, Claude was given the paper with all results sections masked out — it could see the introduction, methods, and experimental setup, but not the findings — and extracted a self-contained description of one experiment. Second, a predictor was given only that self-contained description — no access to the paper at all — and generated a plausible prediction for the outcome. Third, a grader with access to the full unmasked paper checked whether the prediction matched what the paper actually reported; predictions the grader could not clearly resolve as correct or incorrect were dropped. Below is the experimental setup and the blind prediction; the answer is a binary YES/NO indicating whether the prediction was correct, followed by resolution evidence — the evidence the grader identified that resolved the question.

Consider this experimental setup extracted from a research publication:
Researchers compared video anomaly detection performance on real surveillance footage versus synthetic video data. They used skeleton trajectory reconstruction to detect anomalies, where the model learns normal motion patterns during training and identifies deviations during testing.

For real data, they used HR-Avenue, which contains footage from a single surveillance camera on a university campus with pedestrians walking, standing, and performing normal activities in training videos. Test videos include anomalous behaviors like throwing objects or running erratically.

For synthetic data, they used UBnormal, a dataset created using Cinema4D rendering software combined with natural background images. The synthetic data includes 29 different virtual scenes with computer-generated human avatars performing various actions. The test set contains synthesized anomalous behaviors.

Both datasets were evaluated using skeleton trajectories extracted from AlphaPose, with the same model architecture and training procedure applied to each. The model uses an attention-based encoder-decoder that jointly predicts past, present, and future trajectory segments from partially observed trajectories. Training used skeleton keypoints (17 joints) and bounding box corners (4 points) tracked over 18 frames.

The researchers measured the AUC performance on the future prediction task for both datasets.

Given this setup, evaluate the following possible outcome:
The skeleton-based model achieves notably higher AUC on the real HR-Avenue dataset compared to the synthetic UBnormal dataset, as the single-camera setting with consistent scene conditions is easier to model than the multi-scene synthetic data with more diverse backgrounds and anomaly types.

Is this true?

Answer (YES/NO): YES